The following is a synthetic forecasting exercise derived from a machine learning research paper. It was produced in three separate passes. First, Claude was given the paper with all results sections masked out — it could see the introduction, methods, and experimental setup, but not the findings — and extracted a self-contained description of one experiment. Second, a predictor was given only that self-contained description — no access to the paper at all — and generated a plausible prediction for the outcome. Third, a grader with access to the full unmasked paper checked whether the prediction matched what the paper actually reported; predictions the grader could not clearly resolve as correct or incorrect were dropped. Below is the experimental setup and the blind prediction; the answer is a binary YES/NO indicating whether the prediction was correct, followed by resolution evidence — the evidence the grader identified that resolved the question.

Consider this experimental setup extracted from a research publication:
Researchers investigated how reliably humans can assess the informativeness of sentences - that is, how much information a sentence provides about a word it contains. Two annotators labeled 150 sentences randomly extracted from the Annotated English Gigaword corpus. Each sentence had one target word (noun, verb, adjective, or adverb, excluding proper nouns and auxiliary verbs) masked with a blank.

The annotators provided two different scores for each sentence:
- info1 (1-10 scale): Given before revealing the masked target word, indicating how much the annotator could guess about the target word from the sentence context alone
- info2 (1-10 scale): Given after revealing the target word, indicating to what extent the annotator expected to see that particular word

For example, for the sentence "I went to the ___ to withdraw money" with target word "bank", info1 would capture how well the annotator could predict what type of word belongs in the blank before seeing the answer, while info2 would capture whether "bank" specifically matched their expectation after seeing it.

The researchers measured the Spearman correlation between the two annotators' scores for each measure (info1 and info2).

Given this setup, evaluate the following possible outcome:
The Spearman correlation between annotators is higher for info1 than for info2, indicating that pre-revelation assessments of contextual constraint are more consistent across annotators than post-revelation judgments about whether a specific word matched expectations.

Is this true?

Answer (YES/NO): NO